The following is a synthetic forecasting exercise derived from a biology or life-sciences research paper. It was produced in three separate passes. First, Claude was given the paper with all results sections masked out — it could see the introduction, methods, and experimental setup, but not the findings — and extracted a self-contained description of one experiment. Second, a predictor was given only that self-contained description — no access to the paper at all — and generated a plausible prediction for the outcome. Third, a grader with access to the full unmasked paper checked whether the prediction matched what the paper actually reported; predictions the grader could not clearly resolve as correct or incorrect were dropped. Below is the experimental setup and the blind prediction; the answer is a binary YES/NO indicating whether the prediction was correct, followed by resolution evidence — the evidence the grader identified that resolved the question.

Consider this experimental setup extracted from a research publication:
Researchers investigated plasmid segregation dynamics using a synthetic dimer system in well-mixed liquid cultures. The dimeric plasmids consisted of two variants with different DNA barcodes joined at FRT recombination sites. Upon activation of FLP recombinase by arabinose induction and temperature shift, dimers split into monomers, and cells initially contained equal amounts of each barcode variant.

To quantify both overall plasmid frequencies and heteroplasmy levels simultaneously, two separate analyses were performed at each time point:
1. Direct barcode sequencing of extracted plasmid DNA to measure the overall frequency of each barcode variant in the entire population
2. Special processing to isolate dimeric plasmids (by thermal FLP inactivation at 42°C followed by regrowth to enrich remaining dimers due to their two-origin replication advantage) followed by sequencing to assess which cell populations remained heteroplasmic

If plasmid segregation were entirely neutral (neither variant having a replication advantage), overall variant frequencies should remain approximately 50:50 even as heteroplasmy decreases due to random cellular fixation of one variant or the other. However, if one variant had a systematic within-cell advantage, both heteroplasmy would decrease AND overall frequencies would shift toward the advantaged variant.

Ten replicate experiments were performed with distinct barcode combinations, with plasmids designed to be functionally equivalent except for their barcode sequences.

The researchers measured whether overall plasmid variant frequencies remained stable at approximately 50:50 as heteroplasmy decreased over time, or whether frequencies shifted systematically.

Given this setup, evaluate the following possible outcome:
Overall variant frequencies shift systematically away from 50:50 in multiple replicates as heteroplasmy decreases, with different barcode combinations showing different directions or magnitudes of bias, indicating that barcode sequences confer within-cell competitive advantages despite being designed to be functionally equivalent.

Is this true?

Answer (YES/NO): NO